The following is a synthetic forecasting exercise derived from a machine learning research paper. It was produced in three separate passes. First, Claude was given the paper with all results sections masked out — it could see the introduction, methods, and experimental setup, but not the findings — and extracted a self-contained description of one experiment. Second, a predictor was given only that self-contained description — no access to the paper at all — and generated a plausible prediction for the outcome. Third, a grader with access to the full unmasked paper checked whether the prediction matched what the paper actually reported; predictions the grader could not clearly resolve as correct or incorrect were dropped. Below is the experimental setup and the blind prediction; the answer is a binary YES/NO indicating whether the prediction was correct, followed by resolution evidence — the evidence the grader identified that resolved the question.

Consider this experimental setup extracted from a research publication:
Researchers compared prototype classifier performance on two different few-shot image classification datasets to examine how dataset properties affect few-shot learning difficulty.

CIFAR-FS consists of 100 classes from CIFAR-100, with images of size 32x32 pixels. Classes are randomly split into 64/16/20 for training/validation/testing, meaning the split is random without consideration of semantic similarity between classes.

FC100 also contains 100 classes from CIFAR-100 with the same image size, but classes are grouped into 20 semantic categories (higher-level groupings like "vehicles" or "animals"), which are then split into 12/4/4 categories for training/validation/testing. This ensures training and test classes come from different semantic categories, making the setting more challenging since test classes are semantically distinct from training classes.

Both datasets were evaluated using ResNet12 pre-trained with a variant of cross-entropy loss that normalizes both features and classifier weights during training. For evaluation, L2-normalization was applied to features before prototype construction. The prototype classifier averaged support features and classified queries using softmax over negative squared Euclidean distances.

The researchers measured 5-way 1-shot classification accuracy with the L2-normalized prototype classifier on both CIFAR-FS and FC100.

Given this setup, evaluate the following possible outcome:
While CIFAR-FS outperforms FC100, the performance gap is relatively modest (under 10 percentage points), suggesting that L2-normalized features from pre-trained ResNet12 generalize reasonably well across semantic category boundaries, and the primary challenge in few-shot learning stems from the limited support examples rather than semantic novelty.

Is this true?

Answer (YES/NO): NO